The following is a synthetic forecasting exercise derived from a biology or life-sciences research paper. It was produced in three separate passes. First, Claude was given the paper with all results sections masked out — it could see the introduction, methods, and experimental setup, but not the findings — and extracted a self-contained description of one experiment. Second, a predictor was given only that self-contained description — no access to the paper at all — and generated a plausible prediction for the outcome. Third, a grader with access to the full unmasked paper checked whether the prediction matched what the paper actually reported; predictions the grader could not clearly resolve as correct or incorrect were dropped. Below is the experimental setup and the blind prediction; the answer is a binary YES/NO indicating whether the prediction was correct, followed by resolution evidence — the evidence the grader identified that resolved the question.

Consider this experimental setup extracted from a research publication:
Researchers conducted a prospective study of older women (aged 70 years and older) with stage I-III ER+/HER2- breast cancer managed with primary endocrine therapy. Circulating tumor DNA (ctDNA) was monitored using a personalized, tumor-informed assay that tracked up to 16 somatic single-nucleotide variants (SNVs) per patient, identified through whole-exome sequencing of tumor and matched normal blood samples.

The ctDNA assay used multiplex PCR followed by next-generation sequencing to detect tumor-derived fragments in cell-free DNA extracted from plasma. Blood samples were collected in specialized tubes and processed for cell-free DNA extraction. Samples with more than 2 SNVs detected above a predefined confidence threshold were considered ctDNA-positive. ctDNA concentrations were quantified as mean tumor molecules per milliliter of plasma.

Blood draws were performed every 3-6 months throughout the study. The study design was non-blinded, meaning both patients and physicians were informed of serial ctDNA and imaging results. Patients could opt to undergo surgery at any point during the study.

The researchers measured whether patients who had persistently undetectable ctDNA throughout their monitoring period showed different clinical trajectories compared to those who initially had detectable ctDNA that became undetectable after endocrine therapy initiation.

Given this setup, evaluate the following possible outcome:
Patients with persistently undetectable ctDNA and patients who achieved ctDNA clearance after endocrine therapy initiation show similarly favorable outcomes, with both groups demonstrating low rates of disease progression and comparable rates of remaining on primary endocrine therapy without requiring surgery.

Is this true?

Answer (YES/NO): YES